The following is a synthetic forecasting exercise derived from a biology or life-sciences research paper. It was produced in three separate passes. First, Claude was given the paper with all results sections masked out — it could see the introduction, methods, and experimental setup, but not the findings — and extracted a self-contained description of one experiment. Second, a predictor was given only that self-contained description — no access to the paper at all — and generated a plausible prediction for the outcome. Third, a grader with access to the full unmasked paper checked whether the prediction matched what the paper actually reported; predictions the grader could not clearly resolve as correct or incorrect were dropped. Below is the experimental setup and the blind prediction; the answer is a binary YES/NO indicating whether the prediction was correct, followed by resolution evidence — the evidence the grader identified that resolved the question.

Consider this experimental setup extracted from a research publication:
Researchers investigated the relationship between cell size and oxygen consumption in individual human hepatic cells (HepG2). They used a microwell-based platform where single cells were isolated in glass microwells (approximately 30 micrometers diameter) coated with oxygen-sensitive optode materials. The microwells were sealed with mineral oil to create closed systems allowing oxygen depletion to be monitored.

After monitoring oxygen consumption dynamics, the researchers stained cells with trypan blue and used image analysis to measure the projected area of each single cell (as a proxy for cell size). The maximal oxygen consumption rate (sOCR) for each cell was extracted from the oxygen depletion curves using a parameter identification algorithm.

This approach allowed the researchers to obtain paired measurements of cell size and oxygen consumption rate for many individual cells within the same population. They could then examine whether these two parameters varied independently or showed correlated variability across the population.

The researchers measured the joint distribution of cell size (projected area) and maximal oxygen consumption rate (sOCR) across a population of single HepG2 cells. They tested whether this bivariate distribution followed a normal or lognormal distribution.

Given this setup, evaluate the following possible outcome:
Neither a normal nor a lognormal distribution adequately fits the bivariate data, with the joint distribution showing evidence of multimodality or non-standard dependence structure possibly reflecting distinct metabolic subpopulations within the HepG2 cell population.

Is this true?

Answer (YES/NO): NO